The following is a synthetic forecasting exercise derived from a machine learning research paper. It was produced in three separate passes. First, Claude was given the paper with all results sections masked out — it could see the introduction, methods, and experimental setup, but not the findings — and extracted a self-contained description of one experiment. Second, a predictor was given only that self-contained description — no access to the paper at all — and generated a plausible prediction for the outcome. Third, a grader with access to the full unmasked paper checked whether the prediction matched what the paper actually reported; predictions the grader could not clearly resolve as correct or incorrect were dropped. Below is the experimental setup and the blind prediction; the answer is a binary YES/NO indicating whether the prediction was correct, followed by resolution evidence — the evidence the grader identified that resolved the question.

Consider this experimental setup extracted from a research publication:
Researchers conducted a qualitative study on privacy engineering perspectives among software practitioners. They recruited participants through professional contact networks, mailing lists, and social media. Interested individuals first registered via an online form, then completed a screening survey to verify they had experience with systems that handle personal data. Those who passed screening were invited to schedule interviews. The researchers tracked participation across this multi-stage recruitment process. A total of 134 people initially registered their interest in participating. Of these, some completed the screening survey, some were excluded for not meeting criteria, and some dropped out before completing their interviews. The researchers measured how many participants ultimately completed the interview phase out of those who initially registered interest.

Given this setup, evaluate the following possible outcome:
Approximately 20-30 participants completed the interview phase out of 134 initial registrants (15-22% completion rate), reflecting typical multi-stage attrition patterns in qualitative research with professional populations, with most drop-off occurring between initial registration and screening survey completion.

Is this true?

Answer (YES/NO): NO